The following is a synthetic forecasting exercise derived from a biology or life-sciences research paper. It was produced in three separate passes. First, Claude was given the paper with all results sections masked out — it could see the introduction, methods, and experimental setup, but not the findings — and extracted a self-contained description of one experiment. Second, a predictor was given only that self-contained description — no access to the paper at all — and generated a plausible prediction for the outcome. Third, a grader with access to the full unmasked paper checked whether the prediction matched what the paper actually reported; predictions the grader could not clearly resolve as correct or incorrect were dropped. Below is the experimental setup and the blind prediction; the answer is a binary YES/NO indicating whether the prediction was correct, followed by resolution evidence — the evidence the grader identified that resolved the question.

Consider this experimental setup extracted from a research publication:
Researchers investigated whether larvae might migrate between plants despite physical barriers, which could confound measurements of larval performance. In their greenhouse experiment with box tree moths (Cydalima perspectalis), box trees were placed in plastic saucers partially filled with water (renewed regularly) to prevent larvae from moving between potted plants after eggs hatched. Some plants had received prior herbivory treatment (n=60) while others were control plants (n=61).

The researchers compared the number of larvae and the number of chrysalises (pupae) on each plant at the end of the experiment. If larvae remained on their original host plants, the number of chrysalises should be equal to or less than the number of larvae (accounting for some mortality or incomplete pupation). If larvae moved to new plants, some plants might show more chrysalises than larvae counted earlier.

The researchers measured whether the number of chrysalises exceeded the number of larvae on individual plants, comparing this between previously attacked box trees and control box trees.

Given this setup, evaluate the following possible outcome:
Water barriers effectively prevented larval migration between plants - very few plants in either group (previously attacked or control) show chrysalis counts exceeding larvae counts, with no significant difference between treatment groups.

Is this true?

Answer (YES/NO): NO